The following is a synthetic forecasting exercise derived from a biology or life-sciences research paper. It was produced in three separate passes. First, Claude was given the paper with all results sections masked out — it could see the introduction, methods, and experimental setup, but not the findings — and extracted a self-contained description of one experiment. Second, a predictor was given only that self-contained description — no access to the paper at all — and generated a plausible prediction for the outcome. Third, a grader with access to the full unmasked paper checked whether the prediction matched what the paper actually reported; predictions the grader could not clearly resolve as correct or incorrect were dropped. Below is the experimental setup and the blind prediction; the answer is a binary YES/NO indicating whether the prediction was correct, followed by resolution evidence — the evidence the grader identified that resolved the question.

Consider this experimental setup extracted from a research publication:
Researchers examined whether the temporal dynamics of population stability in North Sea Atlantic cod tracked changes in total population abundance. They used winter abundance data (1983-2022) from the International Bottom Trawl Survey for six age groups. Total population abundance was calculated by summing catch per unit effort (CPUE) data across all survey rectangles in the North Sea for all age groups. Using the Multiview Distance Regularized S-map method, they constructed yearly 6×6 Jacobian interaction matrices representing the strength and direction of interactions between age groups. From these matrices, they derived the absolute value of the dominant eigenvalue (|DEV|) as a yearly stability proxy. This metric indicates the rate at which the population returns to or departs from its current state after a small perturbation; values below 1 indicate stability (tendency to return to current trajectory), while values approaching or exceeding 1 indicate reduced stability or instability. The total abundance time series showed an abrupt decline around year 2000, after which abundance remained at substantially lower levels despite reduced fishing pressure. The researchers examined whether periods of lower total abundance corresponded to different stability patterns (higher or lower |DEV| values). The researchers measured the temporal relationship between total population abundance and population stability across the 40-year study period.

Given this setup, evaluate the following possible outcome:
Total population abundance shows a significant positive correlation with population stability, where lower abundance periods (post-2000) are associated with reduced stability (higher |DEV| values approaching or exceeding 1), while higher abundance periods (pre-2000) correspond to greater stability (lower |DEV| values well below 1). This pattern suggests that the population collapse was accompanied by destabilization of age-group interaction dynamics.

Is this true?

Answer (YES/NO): NO